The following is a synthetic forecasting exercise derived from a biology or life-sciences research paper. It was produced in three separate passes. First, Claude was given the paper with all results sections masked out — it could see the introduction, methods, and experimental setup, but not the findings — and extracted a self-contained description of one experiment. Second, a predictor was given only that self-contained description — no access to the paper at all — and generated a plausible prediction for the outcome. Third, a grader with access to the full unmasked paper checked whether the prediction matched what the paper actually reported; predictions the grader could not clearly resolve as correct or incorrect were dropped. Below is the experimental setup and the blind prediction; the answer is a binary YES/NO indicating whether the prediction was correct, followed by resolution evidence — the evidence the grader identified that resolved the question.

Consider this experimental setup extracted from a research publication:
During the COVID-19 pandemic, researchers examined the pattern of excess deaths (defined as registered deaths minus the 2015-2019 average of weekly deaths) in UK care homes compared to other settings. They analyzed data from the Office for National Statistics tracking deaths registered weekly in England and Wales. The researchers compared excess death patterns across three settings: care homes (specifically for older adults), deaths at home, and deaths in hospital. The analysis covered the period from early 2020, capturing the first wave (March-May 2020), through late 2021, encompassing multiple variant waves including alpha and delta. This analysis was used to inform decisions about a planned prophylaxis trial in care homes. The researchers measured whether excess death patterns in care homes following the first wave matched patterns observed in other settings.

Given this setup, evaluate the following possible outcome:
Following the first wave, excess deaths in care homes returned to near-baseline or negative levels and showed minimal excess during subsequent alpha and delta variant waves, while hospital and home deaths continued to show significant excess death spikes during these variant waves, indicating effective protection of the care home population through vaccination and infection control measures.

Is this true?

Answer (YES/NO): YES